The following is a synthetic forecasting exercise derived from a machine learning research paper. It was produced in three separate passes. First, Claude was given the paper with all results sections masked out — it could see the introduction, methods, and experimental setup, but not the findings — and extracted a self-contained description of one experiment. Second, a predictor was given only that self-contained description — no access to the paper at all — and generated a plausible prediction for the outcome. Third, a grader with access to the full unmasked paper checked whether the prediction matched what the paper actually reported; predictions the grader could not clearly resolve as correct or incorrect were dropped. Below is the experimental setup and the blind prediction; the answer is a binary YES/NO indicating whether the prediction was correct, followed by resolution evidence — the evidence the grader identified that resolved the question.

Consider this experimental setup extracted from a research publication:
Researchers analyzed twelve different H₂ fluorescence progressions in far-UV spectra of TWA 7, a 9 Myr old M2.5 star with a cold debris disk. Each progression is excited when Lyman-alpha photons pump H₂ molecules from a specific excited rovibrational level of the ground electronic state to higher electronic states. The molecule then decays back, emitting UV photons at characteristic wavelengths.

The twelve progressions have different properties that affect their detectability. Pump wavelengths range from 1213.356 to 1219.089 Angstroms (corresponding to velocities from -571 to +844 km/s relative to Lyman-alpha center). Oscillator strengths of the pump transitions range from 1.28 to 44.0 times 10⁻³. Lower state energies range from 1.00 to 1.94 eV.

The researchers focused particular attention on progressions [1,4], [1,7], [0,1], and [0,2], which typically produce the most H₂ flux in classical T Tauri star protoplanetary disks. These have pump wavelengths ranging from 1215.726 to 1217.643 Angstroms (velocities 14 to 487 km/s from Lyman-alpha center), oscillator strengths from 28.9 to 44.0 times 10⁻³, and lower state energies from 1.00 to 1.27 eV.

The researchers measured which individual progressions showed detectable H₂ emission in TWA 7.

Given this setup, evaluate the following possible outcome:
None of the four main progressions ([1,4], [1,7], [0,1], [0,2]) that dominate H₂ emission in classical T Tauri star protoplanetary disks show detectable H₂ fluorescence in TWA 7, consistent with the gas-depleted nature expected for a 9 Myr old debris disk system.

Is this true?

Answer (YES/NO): NO